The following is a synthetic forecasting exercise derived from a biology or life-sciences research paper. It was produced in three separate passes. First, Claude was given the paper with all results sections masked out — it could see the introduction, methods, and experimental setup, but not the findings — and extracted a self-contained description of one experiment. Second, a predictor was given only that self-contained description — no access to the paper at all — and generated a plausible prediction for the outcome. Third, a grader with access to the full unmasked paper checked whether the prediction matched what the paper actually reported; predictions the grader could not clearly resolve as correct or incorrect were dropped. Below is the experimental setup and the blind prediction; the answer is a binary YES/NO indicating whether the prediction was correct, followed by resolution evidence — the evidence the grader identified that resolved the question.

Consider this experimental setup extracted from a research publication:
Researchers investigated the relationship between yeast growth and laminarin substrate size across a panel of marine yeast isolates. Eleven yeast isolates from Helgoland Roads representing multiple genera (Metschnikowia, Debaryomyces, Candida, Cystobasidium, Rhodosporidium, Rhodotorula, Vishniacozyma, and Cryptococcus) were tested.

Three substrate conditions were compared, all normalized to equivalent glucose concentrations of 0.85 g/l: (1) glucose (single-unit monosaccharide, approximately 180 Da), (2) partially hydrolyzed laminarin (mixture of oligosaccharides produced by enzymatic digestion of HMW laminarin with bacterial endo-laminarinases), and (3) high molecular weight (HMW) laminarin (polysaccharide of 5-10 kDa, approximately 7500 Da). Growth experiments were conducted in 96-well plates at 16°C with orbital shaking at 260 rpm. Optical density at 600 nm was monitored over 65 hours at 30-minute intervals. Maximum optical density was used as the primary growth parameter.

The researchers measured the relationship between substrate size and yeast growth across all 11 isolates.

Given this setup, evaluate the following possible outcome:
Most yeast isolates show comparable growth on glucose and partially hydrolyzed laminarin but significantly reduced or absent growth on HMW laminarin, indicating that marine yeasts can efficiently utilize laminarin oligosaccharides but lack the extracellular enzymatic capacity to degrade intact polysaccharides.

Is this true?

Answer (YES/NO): NO